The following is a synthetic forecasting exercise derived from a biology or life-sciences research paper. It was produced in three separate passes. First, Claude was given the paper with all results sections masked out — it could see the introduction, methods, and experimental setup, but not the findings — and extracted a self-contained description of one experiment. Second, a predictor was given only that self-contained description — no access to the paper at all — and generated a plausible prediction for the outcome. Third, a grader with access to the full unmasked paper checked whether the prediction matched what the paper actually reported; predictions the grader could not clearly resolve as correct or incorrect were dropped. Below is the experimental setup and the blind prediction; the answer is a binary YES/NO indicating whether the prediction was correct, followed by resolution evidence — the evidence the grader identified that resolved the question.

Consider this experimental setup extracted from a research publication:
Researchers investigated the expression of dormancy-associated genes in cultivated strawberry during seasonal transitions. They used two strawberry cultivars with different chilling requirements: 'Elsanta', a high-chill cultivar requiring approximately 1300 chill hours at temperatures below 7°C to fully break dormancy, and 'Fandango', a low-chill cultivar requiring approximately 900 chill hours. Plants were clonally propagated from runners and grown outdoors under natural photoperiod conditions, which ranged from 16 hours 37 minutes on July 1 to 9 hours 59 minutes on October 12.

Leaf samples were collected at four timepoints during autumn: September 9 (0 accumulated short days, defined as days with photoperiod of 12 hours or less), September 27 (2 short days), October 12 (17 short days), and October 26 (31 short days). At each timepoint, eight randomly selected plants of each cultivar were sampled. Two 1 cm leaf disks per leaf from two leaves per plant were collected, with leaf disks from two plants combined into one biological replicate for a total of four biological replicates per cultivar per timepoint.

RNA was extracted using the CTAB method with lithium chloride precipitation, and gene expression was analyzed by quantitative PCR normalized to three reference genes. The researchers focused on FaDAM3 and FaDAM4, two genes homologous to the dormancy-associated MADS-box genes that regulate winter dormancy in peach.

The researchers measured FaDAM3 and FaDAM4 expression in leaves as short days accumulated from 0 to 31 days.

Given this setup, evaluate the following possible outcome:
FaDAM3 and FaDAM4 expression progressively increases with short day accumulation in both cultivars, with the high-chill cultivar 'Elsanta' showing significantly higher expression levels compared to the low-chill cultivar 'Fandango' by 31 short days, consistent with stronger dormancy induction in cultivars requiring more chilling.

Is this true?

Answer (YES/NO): NO